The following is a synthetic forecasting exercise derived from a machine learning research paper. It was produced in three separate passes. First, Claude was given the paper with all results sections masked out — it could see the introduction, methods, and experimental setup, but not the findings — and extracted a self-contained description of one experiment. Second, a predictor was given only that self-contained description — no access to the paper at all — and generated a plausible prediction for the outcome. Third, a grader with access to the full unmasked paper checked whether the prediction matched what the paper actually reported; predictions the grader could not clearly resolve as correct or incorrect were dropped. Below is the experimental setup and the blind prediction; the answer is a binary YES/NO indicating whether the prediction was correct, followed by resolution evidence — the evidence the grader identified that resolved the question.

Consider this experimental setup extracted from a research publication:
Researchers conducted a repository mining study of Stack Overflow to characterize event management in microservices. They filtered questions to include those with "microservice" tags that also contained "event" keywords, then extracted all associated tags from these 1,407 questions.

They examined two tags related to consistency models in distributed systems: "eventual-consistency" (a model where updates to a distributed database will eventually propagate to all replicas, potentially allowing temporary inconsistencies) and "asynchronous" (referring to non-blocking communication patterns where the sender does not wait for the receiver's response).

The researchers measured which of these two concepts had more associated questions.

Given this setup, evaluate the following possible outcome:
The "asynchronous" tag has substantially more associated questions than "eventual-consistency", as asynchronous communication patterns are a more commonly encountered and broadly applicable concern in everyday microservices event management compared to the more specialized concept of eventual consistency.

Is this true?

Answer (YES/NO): NO